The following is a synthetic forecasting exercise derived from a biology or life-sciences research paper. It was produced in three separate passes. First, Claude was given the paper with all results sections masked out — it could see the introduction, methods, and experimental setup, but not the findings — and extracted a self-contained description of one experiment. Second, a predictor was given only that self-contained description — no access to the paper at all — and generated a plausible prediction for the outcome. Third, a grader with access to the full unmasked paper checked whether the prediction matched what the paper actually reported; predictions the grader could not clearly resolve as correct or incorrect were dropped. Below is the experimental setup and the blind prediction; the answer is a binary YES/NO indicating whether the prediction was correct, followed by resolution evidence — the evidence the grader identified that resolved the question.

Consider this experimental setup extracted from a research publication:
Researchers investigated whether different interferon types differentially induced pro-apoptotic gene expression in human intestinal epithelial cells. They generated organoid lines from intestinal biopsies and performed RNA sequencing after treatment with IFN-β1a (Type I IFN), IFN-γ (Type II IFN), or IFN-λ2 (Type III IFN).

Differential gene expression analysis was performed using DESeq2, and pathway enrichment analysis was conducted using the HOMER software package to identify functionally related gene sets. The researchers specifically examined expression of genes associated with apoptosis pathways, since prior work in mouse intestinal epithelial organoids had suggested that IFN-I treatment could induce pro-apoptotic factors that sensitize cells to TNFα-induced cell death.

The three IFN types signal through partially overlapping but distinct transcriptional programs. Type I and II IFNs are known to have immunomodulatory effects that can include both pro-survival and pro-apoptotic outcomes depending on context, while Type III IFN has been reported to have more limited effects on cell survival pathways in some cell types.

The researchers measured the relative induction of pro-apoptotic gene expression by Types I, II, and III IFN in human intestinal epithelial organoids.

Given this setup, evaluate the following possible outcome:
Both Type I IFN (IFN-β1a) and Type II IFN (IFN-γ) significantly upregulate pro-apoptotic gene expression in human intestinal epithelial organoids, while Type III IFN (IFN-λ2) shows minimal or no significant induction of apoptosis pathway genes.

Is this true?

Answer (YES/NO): YES